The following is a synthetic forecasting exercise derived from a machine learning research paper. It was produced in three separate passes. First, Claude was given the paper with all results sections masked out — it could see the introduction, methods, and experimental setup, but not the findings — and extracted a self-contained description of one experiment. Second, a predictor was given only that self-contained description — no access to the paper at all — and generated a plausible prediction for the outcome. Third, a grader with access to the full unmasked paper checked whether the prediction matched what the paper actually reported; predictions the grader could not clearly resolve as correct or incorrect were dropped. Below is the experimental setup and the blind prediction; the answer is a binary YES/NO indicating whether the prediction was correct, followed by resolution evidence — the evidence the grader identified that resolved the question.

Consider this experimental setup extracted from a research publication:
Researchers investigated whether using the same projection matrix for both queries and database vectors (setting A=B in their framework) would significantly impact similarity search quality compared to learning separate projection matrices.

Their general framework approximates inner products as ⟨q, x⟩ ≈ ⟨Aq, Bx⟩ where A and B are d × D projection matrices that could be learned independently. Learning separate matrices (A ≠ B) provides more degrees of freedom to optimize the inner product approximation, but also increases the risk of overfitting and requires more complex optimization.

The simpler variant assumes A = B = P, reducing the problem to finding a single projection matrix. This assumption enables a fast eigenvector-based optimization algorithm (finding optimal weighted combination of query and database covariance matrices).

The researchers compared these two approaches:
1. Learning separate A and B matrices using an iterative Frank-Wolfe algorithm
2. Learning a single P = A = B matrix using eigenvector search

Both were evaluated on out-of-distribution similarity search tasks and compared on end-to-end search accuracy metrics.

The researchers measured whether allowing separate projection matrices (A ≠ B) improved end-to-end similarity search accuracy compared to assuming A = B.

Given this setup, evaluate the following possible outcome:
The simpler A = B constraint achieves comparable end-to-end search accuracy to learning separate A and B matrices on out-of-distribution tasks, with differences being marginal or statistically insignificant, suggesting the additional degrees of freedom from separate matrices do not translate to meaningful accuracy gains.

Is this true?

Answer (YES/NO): YES